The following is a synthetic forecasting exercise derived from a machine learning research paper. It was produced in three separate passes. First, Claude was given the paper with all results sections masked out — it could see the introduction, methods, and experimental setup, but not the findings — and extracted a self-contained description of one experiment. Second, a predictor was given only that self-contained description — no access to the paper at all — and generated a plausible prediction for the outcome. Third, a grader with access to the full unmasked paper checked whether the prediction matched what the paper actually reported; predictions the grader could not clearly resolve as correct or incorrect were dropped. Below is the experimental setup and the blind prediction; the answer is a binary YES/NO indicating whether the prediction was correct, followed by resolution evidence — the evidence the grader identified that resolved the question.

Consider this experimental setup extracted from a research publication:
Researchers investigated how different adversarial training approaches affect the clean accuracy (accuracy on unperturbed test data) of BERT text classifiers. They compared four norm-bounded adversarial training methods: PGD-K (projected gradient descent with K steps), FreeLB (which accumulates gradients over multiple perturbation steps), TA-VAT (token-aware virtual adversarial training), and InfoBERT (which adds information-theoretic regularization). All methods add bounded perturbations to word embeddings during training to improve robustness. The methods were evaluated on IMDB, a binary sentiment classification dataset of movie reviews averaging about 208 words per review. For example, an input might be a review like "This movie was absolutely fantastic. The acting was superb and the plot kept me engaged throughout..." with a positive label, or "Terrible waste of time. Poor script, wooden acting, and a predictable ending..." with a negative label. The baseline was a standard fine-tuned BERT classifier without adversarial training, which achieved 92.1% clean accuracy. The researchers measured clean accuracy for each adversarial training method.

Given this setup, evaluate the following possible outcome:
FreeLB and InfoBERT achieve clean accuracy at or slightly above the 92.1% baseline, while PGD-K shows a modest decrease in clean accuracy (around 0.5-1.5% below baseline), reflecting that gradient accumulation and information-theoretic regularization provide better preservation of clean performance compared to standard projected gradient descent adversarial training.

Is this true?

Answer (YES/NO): NO